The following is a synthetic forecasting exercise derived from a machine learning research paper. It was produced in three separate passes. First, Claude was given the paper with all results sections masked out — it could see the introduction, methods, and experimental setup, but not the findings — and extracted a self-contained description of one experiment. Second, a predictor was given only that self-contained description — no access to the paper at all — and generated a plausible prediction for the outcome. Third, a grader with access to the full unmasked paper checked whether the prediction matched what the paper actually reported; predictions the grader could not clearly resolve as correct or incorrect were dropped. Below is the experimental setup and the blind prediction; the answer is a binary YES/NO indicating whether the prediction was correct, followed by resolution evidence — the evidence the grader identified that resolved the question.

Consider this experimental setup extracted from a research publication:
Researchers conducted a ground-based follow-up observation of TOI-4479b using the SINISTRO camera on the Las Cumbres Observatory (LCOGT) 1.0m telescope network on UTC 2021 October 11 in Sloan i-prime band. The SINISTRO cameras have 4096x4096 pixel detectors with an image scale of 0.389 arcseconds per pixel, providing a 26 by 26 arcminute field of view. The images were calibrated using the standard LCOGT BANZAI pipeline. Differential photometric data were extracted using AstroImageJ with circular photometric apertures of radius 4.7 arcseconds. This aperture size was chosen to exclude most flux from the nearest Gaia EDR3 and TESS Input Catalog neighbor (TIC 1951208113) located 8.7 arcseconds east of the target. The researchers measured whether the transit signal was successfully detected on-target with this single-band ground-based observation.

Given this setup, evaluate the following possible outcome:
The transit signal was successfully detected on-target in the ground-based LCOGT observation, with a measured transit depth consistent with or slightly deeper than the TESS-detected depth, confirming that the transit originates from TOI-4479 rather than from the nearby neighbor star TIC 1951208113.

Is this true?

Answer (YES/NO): NO